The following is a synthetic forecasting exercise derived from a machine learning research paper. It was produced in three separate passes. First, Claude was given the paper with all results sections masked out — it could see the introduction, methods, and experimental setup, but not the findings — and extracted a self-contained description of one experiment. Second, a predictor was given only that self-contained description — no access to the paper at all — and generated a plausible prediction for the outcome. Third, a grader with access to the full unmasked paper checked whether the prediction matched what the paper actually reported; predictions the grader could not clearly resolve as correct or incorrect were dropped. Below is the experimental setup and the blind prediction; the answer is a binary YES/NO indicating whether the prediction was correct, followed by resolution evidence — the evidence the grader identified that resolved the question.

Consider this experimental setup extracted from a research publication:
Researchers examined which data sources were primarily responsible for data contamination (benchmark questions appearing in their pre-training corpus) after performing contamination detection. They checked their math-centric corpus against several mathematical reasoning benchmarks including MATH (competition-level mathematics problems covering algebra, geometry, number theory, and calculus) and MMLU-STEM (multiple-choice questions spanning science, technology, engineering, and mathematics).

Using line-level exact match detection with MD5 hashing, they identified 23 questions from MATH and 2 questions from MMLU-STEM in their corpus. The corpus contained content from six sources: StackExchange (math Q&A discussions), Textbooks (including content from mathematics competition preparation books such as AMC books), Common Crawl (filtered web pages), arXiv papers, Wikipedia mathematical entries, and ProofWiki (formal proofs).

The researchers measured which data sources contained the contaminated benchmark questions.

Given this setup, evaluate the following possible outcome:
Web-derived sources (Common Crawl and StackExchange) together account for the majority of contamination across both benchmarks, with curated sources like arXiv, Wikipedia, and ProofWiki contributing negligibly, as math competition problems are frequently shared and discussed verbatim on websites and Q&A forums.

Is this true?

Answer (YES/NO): NO